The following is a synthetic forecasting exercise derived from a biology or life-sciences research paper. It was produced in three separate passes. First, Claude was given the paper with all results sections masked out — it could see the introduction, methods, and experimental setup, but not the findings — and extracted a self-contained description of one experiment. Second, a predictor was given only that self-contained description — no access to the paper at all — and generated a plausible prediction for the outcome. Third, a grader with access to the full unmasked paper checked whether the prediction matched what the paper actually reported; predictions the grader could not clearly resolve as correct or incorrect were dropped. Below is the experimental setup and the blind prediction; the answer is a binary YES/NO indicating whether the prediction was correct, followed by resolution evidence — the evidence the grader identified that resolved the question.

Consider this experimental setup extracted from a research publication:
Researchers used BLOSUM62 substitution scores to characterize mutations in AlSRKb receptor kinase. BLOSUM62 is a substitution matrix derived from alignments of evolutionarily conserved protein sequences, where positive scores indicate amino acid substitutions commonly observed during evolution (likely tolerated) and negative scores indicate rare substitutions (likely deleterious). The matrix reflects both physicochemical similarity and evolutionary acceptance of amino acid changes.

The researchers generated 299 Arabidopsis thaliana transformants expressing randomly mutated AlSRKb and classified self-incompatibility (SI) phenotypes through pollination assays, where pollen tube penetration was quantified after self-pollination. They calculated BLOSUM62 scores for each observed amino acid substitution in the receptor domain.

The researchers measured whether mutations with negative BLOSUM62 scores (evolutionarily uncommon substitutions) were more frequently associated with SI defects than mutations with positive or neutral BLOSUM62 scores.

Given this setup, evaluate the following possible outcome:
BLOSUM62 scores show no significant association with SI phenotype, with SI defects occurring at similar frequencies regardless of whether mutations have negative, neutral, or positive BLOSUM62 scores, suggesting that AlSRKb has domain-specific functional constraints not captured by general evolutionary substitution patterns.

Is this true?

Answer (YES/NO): NO